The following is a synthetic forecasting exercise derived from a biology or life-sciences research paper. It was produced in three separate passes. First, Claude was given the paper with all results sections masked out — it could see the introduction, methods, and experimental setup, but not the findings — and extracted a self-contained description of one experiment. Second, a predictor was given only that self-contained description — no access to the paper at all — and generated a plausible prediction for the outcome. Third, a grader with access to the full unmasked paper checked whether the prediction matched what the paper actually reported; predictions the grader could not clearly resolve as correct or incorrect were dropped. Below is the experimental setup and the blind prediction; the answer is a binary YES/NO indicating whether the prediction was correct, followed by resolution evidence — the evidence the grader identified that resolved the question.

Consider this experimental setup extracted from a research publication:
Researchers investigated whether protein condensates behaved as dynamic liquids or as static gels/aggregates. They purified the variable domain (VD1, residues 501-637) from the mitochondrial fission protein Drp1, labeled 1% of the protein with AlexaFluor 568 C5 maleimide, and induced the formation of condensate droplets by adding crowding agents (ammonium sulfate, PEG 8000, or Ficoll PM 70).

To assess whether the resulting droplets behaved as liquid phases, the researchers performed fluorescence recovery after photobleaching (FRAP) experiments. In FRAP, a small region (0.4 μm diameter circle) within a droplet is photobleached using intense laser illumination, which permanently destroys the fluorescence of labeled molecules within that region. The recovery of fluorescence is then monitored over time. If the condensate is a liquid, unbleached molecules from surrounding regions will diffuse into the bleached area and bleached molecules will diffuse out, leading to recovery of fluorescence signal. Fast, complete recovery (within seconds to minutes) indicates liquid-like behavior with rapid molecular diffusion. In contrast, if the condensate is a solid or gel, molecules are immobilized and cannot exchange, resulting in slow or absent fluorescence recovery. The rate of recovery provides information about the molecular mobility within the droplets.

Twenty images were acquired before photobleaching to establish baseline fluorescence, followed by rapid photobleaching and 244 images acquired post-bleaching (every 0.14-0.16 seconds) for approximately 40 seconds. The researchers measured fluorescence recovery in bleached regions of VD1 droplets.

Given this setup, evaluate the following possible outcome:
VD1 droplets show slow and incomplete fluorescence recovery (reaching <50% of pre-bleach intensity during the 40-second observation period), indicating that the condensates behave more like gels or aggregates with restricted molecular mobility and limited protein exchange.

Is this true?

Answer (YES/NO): NO